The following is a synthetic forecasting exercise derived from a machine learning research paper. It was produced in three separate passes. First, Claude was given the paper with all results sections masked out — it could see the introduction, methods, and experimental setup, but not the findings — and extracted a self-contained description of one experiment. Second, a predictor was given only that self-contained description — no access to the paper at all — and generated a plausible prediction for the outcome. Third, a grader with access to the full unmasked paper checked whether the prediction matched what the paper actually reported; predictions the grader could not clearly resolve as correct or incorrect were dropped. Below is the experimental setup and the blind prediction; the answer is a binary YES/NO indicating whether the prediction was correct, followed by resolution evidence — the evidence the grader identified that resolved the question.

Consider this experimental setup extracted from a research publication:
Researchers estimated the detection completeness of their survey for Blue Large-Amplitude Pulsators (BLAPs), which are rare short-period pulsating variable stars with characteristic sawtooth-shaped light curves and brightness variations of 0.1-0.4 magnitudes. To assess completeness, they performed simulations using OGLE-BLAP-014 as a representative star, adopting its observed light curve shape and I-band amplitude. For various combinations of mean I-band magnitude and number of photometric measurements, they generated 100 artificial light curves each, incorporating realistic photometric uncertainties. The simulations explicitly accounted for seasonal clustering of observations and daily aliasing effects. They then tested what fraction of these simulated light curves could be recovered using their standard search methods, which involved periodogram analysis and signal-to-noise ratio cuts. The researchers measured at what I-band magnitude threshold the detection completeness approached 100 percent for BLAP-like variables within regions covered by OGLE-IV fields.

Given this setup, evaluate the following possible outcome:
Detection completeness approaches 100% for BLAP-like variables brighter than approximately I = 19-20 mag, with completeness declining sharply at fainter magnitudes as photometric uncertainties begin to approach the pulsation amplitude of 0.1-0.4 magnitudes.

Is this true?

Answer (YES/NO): NO